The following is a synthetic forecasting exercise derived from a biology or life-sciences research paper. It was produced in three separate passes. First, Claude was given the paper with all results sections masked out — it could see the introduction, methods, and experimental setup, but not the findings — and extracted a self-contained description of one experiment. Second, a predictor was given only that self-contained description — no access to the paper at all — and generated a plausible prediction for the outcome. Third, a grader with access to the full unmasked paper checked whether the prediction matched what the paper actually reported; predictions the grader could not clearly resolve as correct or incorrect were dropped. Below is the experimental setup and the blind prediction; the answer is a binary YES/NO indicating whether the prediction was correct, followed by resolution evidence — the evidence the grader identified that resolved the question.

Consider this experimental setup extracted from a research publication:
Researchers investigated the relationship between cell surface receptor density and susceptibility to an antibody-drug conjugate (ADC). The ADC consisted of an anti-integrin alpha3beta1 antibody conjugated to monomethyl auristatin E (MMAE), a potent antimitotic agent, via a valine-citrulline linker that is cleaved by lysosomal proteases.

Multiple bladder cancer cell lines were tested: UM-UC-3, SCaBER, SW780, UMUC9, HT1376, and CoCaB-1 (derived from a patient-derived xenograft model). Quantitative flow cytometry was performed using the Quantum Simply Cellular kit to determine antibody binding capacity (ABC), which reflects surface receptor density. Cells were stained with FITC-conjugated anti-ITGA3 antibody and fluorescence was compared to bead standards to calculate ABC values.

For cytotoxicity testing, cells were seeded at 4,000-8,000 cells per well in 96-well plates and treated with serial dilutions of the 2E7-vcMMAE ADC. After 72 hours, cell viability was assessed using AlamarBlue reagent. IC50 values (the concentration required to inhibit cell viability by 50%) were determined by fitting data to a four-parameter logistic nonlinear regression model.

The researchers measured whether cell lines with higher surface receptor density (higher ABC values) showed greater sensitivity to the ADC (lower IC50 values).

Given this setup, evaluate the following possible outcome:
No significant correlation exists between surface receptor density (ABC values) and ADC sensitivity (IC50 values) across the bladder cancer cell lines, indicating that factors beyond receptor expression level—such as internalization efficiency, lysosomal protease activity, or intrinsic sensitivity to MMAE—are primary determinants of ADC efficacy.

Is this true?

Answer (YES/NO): NO